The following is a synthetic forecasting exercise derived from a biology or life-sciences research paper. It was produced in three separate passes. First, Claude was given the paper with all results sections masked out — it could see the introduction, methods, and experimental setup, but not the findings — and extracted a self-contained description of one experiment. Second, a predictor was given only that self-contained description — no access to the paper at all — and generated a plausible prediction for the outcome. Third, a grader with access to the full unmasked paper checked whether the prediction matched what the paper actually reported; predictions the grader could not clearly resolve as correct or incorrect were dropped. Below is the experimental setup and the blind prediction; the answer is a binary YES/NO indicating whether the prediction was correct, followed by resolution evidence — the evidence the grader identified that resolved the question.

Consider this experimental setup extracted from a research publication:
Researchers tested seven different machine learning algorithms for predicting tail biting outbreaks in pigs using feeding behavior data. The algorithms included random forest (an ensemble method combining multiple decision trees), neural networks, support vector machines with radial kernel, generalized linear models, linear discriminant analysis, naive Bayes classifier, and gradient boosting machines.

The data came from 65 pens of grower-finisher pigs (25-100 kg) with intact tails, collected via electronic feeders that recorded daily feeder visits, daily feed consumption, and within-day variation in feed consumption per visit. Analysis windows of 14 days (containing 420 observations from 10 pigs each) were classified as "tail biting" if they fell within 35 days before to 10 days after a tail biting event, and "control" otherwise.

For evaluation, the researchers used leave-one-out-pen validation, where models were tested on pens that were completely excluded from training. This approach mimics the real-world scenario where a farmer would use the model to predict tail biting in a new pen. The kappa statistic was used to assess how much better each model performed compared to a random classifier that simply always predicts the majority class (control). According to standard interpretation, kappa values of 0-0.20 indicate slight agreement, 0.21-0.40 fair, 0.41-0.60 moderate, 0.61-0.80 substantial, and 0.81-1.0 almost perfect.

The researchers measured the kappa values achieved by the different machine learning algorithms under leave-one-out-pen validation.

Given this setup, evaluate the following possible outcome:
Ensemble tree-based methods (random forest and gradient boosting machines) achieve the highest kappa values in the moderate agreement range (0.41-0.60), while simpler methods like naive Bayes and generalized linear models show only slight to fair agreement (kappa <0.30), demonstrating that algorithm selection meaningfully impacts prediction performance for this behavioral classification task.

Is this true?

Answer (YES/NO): NO